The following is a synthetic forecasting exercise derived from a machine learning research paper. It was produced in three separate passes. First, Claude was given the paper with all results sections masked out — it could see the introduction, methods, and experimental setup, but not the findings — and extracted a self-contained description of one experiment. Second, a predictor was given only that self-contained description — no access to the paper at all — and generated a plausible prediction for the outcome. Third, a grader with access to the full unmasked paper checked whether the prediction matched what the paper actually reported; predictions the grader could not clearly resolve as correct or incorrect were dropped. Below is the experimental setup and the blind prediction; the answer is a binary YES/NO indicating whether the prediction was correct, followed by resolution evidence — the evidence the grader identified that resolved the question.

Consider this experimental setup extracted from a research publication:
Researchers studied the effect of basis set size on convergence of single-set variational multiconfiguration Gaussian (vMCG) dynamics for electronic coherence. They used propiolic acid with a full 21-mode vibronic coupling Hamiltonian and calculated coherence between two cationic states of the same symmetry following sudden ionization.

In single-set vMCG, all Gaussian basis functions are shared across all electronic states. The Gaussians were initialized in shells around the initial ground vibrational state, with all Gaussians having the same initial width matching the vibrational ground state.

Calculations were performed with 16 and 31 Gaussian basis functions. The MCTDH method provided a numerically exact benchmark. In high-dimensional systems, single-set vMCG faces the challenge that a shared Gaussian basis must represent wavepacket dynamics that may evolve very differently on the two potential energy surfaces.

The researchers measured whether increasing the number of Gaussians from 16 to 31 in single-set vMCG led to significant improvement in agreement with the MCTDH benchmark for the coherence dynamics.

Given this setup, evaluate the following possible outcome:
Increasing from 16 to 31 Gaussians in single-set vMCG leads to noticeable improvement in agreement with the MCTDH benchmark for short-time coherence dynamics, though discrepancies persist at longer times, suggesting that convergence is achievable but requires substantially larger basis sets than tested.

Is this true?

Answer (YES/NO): NO